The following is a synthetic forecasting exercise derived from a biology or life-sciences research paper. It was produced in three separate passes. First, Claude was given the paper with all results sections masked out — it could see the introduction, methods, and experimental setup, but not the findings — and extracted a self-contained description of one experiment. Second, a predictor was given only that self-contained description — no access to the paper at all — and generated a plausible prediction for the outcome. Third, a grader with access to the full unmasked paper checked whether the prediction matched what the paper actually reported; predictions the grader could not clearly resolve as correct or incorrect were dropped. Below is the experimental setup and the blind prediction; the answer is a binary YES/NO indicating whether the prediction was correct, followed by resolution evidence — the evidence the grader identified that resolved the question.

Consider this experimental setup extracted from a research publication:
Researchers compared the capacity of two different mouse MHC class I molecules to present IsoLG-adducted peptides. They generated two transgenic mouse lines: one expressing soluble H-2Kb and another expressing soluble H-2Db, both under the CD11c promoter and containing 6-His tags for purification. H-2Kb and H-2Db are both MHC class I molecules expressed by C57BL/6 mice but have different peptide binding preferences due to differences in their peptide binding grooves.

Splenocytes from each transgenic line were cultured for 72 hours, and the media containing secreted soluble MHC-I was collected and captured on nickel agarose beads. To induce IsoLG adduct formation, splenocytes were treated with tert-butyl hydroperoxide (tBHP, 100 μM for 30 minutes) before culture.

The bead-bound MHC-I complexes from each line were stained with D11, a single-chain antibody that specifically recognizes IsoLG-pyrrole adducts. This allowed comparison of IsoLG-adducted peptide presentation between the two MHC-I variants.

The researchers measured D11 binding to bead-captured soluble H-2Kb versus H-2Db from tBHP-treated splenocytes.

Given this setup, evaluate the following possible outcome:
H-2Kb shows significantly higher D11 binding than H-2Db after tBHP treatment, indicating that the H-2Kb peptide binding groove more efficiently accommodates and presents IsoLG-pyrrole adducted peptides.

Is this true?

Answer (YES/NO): NO